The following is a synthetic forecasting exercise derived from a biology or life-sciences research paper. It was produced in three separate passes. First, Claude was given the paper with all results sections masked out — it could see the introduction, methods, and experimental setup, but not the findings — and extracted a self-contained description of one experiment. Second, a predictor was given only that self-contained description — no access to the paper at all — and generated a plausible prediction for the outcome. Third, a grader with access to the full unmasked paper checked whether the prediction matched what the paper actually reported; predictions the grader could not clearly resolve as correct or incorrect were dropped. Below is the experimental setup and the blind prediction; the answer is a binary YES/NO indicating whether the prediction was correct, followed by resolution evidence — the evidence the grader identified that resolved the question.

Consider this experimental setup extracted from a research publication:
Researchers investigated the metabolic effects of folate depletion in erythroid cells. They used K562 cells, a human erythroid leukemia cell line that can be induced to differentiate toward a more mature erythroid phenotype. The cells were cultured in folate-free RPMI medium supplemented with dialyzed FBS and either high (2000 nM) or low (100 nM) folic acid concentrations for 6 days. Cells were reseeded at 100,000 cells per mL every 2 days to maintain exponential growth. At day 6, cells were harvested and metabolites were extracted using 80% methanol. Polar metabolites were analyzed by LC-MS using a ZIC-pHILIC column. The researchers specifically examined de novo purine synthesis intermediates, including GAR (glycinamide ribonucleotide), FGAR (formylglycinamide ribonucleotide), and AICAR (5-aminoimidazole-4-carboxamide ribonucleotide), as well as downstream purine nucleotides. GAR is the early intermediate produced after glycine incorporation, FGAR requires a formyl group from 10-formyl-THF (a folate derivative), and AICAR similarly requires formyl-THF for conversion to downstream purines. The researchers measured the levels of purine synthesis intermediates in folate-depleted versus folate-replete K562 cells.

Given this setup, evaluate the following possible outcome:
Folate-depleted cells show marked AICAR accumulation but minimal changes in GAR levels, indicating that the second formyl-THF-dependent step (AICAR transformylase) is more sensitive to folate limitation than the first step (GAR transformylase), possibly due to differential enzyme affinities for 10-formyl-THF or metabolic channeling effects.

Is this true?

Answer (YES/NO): NO